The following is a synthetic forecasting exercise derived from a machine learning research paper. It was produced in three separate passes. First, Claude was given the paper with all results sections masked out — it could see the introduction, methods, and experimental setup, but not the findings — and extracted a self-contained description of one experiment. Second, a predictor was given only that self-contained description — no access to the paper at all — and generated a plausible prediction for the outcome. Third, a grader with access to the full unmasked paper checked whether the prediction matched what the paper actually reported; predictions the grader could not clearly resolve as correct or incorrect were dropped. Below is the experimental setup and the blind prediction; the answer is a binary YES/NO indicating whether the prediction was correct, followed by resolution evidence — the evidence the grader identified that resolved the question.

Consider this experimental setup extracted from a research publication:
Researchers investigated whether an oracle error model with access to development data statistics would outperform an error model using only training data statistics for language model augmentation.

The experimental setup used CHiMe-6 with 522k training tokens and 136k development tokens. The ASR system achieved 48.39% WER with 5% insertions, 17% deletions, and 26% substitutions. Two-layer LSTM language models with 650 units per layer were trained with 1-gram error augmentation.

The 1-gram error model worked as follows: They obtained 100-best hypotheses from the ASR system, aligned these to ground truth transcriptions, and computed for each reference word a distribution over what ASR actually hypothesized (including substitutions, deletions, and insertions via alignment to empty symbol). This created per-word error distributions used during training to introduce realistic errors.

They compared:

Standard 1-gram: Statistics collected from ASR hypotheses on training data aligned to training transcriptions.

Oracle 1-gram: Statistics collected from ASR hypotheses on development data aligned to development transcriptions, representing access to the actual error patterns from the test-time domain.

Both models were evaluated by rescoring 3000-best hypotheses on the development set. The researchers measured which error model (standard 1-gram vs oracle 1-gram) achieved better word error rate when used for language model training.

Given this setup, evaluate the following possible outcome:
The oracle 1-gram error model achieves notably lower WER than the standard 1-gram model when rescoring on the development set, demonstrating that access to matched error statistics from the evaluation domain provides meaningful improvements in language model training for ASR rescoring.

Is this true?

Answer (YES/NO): NO